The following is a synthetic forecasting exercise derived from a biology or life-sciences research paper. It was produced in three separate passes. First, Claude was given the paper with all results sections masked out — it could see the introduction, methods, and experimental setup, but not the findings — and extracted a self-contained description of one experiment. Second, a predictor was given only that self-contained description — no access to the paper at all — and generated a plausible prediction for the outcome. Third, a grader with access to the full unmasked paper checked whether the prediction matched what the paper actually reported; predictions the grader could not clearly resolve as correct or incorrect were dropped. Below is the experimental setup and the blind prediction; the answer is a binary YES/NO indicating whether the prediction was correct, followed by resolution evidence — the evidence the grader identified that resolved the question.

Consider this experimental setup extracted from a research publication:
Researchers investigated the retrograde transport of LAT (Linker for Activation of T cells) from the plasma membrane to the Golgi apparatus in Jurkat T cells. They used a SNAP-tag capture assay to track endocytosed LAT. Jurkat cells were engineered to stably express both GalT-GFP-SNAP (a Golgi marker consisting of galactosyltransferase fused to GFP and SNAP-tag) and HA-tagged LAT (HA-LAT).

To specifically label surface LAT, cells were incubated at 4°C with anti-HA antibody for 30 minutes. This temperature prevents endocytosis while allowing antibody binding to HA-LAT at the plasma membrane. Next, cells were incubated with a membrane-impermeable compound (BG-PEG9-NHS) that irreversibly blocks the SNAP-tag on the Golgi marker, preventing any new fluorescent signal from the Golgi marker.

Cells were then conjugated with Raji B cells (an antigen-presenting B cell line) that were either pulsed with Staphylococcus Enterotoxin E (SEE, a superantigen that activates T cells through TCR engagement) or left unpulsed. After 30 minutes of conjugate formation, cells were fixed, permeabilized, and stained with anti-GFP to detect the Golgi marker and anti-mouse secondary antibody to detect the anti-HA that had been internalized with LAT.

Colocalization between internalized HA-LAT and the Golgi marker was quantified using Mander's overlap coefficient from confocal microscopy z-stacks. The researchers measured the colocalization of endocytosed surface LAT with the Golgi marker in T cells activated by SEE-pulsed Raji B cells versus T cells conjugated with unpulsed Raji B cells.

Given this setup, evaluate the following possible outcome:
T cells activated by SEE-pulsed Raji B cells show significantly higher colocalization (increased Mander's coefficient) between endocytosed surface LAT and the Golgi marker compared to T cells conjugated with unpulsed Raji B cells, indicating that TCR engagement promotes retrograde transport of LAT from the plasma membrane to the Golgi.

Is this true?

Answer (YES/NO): YES